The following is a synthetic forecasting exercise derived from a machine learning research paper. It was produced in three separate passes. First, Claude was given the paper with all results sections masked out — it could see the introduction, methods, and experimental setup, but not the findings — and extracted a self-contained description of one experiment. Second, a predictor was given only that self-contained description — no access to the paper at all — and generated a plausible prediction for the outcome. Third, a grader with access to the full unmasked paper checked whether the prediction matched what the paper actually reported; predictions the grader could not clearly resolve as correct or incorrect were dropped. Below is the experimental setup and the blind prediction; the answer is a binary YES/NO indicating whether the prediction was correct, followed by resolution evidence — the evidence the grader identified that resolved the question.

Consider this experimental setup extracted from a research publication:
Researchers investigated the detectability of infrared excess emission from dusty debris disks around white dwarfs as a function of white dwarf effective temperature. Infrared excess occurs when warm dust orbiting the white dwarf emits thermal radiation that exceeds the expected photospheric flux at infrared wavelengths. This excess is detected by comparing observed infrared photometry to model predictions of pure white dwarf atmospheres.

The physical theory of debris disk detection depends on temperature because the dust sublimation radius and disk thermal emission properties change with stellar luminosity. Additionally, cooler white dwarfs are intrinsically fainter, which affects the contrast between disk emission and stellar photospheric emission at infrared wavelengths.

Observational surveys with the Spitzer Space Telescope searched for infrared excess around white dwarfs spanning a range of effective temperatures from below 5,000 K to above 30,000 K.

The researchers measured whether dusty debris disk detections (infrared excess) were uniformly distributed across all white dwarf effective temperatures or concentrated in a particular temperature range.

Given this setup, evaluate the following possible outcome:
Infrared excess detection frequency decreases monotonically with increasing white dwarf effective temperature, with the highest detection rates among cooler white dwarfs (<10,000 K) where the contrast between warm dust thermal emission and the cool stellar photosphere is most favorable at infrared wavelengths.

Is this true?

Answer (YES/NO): NO